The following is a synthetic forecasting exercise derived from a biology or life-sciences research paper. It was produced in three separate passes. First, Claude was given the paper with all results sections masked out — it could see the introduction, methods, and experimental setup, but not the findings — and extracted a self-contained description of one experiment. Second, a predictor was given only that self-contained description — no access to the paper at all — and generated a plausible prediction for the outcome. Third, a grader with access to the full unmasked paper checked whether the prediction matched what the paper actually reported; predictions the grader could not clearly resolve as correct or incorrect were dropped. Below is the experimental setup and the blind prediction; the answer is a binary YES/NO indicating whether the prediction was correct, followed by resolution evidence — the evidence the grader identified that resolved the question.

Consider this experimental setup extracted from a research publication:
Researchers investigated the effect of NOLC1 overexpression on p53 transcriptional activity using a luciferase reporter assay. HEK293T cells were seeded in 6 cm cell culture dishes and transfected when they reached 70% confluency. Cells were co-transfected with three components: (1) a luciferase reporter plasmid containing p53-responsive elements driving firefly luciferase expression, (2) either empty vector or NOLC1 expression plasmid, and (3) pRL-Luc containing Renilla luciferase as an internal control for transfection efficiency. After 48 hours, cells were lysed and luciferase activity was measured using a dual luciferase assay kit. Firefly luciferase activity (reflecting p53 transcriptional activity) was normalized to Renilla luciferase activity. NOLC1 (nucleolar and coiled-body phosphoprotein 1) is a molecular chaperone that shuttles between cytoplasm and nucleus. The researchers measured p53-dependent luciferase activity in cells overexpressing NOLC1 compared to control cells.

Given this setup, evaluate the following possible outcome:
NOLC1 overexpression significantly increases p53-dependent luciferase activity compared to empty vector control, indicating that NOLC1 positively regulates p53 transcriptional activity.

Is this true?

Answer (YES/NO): NO